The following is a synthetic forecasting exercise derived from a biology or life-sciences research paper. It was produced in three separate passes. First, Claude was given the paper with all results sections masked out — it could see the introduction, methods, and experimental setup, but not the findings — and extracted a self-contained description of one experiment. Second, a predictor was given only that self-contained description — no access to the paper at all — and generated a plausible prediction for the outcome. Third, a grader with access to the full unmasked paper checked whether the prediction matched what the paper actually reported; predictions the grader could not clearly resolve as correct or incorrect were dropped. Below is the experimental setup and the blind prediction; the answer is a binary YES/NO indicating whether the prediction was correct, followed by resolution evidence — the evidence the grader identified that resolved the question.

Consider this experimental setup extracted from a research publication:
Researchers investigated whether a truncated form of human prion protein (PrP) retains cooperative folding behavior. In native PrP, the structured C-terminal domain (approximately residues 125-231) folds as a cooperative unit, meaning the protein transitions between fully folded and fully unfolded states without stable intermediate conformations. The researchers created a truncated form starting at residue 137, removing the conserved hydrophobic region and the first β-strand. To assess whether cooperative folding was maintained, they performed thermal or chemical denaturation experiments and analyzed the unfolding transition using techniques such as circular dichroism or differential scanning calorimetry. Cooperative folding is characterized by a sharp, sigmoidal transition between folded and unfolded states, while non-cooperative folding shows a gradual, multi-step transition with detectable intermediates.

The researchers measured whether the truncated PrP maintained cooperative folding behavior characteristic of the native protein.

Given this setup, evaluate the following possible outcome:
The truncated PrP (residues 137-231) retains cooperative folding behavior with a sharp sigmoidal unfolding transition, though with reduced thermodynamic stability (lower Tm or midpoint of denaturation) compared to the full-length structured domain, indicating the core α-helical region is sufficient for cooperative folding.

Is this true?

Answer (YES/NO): YES